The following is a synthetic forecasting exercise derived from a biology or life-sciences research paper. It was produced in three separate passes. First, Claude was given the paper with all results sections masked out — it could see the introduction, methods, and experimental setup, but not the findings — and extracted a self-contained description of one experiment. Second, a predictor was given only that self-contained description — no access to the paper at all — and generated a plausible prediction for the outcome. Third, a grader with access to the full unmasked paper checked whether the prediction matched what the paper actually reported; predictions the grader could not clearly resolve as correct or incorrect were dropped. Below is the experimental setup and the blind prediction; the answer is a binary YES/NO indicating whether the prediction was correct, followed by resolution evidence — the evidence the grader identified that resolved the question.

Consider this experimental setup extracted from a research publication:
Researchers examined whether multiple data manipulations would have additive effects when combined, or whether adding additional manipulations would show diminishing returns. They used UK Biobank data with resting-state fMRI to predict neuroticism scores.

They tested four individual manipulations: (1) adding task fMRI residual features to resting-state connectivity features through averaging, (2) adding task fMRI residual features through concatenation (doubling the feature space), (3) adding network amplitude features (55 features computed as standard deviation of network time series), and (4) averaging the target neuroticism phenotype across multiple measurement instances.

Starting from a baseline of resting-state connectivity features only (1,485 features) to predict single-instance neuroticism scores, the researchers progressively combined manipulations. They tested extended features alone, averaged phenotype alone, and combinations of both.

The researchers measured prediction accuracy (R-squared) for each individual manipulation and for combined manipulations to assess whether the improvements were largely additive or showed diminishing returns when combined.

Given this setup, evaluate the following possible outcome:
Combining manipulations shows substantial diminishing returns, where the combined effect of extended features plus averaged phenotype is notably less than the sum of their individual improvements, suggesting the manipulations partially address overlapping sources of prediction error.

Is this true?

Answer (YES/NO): NO